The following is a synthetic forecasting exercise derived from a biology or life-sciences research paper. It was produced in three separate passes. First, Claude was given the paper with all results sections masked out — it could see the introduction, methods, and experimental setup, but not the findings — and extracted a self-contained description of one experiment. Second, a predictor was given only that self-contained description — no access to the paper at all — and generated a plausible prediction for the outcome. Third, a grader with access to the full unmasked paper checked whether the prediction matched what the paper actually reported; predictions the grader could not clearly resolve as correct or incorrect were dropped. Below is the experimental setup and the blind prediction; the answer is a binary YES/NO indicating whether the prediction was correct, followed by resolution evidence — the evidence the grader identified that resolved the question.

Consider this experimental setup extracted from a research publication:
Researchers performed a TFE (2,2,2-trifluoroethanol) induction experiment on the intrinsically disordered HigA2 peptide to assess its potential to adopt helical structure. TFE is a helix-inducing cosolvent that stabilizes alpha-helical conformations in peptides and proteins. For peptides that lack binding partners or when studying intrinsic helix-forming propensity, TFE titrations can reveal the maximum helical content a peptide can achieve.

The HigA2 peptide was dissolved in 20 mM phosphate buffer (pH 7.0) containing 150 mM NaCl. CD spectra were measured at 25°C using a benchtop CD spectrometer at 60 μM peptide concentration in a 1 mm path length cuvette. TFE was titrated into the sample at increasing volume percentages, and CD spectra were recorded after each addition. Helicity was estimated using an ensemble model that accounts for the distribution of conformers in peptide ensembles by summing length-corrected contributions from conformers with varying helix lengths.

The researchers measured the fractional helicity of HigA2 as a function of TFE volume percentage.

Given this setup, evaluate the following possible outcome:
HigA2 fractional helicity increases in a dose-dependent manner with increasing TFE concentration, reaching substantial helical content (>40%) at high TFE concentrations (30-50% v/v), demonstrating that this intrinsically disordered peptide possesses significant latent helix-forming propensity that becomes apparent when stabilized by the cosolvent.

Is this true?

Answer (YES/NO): NO